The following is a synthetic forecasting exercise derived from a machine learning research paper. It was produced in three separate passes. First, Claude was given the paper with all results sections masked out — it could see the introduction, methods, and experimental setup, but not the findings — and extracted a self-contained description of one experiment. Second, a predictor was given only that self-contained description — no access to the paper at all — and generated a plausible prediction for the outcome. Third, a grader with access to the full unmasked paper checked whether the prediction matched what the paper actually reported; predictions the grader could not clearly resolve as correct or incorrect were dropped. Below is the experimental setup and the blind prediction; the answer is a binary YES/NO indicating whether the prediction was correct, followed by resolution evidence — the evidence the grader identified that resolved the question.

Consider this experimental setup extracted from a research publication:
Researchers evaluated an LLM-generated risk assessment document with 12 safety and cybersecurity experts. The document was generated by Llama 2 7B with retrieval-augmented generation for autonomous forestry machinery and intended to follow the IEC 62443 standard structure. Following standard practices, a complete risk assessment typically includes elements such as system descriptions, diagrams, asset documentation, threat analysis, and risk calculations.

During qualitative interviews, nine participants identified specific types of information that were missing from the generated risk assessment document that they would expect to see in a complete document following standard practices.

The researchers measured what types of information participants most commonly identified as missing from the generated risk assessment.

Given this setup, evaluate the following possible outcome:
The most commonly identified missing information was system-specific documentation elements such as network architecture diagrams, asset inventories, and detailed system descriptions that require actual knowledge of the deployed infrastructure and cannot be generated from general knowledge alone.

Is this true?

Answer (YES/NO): NO